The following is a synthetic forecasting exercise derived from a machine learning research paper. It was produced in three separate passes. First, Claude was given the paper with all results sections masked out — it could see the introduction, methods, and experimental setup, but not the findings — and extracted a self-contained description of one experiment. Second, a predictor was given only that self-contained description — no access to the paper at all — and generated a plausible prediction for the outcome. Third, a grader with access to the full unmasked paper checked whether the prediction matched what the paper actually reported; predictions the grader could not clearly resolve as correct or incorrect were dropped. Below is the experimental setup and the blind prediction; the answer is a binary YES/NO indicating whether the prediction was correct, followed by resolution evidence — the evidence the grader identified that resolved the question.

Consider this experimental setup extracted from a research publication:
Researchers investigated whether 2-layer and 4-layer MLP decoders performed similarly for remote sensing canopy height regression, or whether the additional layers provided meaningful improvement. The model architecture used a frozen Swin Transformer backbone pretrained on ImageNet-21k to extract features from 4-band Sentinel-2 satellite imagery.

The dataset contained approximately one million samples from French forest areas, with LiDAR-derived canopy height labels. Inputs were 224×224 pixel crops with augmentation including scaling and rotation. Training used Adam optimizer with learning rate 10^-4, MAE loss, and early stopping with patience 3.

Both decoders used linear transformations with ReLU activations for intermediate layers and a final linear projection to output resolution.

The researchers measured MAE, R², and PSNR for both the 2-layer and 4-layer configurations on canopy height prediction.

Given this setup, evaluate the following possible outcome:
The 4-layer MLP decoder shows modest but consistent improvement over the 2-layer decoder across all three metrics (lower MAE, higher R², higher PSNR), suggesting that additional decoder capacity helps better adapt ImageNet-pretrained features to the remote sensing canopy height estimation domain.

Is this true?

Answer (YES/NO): YES